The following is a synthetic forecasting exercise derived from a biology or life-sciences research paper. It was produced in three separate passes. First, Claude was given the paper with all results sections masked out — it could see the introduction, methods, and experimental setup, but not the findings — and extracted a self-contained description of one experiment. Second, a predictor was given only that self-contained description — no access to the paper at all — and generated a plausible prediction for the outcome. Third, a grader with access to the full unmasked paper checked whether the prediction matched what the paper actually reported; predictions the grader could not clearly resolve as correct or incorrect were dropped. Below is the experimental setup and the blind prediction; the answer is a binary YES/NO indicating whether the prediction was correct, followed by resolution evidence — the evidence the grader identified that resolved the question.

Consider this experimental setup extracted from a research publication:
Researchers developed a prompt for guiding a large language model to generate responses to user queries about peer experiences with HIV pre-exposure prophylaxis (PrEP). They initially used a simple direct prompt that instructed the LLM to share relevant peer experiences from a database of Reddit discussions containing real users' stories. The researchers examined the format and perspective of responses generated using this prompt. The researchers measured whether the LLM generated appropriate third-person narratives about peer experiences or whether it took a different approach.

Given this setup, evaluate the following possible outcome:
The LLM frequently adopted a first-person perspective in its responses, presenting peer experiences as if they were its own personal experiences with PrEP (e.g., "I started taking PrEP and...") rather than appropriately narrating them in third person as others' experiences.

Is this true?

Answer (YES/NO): YES